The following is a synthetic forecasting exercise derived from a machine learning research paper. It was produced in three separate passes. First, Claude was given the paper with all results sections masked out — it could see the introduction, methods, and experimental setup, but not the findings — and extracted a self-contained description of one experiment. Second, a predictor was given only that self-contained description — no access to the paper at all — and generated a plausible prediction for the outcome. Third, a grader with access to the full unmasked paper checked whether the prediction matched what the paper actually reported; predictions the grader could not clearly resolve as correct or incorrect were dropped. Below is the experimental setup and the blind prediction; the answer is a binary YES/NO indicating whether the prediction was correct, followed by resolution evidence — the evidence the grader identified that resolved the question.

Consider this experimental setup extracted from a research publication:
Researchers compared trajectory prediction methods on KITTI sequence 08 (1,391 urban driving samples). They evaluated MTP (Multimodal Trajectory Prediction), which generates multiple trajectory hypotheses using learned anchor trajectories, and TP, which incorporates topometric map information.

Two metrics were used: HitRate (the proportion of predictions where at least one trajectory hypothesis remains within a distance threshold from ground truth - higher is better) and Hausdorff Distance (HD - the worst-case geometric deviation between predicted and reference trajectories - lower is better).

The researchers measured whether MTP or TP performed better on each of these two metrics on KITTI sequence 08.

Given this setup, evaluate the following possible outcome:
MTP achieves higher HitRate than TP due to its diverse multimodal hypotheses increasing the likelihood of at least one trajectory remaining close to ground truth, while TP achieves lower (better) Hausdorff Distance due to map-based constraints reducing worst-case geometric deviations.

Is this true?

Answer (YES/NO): NO